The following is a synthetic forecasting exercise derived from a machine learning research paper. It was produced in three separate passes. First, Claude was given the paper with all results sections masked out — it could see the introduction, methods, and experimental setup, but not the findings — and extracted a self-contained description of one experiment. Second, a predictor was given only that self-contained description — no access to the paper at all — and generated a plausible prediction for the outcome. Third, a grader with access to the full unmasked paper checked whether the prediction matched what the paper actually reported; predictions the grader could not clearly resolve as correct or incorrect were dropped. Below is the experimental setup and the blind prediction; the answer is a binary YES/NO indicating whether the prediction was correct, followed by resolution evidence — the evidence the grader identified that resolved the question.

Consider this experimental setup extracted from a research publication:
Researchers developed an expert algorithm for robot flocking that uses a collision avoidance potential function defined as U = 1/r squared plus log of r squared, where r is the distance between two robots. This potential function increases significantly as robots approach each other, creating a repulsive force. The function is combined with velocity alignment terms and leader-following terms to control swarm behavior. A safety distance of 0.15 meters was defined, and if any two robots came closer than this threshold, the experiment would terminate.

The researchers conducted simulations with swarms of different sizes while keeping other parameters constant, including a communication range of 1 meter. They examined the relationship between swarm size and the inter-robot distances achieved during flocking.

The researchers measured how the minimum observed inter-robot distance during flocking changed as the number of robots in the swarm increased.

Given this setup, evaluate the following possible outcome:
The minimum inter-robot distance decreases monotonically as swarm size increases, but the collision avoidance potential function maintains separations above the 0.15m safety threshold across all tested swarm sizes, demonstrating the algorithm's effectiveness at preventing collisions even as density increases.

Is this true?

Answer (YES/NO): YES